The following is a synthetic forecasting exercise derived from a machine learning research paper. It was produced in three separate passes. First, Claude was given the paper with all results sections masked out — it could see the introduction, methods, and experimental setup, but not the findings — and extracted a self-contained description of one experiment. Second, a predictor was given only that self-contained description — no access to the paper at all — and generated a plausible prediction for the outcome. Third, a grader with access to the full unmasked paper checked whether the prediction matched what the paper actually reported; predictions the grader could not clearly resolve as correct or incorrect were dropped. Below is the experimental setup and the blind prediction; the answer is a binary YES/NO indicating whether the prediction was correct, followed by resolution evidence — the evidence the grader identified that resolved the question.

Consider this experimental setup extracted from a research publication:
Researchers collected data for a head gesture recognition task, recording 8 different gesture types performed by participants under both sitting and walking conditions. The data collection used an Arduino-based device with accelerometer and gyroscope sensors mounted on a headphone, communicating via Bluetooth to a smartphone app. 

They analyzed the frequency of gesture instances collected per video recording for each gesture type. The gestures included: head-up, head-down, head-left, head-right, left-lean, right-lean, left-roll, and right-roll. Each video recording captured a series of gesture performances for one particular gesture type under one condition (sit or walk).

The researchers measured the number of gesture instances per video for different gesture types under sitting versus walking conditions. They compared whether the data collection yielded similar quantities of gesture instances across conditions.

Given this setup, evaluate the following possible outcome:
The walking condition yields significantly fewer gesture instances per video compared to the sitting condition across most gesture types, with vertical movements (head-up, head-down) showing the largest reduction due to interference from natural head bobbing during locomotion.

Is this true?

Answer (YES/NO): NO